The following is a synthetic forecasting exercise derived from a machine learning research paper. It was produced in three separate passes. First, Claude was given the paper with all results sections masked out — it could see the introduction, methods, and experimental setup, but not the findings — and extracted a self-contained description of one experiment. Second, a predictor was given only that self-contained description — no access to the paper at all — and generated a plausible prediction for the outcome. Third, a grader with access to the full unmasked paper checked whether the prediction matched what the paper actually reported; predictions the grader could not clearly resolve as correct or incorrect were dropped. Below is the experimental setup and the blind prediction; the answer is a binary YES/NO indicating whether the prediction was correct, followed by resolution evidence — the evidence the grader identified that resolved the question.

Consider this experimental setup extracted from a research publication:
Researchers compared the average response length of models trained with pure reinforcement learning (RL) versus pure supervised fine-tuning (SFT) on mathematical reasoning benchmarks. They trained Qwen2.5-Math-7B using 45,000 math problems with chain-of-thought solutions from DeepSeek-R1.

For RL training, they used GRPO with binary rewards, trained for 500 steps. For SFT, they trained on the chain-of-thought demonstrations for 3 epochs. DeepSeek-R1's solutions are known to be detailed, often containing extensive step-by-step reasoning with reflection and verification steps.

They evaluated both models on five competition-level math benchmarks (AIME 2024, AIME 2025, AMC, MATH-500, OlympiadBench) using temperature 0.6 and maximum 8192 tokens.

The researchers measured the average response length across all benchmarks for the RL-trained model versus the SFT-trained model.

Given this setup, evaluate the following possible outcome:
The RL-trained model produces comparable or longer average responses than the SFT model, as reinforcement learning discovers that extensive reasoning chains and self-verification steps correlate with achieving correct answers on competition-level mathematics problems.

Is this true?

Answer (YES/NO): NO